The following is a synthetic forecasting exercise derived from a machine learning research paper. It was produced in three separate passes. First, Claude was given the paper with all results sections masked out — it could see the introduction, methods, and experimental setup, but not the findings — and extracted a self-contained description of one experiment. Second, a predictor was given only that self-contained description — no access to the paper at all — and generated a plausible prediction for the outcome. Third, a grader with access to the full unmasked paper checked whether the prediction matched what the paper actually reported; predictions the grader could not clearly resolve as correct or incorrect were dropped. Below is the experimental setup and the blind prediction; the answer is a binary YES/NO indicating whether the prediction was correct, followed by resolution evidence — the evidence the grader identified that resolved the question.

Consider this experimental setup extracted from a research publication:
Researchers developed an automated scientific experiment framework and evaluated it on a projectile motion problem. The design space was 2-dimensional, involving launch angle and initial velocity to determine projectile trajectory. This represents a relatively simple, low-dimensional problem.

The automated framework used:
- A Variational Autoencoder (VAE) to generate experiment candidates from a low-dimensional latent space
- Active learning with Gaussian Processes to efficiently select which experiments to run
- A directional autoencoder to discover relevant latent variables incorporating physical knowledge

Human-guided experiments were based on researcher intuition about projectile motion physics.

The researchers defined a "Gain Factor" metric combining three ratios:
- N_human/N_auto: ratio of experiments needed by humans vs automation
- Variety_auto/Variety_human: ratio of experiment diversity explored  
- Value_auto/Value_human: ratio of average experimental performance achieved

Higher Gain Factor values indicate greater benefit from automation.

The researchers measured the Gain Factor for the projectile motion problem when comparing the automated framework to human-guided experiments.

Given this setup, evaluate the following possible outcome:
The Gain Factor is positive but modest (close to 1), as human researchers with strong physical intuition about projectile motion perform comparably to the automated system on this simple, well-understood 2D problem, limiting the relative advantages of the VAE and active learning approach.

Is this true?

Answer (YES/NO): YES